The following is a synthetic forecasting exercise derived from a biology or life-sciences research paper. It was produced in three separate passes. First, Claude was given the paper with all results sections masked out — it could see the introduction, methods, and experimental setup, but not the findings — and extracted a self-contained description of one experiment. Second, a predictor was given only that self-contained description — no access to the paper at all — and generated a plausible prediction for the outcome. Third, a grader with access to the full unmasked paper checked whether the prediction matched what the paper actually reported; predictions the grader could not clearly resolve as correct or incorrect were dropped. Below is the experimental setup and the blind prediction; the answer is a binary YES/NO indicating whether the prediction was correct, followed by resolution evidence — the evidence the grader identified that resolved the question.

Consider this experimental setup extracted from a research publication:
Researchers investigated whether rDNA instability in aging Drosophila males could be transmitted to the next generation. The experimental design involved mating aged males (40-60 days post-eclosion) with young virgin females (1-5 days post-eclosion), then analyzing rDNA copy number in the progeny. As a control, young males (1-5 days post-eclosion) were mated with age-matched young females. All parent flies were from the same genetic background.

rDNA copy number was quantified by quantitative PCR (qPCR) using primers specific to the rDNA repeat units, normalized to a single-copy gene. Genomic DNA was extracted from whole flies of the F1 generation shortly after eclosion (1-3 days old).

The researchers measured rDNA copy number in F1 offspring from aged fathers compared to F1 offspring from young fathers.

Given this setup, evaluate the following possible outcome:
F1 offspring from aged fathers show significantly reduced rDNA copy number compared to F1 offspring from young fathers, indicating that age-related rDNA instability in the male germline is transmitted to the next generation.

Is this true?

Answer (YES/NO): YES